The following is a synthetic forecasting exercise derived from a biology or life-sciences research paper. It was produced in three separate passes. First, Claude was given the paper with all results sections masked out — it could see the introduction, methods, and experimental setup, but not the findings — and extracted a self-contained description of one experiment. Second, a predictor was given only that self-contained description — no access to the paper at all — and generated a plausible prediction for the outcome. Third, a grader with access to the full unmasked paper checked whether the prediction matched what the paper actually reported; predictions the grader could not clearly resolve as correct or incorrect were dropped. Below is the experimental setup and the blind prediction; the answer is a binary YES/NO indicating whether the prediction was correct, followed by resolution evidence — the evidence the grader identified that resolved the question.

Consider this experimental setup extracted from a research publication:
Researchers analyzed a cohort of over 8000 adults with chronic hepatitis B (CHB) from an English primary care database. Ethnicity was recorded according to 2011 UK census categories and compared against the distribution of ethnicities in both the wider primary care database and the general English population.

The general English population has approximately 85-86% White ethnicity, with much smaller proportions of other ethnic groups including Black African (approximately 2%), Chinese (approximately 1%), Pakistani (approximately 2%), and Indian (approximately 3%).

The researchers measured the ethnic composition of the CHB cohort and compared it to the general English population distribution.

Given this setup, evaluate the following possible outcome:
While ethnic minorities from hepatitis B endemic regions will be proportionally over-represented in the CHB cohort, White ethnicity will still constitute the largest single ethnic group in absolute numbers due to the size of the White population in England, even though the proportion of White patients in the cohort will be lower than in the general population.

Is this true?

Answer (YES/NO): YES